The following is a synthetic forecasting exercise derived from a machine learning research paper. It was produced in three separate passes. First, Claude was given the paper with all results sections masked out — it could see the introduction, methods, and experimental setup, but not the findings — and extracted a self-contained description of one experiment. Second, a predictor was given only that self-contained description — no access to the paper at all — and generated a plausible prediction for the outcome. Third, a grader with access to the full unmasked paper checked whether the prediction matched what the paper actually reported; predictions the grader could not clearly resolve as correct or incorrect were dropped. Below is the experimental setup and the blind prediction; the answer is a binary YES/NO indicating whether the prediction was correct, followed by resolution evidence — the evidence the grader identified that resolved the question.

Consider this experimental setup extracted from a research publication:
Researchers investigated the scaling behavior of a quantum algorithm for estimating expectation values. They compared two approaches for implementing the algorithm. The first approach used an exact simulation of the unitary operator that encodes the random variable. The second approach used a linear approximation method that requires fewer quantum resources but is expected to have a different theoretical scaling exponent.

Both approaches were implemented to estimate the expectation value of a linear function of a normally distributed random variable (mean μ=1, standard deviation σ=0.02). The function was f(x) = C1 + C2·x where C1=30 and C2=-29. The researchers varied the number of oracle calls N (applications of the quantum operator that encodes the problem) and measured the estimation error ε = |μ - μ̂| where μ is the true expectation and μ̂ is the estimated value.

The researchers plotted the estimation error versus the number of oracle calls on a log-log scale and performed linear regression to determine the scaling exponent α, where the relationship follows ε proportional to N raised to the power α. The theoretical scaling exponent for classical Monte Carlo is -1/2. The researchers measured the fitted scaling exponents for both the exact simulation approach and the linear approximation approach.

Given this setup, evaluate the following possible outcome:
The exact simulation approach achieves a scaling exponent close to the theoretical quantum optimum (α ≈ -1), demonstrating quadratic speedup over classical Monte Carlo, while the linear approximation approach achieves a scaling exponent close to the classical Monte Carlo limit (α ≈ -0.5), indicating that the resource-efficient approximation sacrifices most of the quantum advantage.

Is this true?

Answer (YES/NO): NO